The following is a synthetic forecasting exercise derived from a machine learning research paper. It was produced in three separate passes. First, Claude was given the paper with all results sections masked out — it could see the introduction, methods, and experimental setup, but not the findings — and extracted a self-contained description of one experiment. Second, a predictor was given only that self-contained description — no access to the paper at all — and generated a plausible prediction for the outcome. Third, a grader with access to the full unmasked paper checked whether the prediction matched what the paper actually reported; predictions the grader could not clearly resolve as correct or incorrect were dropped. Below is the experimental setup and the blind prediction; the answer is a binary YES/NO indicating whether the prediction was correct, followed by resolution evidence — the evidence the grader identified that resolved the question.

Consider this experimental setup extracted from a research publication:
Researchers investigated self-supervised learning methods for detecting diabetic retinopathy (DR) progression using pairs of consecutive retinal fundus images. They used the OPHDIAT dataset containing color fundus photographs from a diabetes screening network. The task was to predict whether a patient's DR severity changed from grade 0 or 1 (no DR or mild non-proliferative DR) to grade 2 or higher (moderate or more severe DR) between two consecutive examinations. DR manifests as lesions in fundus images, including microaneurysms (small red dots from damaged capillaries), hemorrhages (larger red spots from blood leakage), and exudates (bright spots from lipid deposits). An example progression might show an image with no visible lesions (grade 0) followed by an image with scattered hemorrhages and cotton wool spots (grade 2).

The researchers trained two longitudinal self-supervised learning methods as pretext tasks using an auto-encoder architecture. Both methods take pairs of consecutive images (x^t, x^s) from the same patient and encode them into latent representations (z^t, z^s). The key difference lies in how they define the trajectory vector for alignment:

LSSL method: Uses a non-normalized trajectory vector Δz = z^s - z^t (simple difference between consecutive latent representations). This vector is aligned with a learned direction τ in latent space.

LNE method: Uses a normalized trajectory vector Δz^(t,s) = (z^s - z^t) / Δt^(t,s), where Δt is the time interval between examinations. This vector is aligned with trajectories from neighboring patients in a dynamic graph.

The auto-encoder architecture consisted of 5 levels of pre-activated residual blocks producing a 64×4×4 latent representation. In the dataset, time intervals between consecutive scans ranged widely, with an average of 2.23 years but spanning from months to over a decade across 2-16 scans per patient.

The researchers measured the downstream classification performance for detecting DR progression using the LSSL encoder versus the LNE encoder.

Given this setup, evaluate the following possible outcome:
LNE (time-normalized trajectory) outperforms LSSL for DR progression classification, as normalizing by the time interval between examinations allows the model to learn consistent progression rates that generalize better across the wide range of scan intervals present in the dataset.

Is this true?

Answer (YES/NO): NO